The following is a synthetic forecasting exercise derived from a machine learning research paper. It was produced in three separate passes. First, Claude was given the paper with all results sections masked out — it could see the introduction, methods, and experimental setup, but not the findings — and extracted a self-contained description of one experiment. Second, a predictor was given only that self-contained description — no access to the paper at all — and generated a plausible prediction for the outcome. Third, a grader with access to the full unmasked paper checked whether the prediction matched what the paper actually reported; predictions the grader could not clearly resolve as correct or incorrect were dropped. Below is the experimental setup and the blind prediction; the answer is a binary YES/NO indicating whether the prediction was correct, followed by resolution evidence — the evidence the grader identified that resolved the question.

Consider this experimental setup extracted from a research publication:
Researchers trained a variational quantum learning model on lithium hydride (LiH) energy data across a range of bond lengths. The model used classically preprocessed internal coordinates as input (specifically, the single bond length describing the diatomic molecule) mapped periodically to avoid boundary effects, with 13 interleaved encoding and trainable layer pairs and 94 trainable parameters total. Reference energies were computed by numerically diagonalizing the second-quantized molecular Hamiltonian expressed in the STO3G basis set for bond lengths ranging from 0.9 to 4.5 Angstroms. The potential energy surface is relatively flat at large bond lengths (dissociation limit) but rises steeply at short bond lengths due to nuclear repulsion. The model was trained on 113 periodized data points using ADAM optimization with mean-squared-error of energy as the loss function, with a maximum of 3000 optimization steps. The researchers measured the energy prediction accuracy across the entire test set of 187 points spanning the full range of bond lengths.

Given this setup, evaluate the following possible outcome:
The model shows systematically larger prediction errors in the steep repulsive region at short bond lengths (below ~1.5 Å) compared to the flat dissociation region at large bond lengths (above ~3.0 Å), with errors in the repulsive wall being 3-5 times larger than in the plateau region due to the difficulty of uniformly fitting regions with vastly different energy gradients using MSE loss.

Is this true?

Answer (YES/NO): NO